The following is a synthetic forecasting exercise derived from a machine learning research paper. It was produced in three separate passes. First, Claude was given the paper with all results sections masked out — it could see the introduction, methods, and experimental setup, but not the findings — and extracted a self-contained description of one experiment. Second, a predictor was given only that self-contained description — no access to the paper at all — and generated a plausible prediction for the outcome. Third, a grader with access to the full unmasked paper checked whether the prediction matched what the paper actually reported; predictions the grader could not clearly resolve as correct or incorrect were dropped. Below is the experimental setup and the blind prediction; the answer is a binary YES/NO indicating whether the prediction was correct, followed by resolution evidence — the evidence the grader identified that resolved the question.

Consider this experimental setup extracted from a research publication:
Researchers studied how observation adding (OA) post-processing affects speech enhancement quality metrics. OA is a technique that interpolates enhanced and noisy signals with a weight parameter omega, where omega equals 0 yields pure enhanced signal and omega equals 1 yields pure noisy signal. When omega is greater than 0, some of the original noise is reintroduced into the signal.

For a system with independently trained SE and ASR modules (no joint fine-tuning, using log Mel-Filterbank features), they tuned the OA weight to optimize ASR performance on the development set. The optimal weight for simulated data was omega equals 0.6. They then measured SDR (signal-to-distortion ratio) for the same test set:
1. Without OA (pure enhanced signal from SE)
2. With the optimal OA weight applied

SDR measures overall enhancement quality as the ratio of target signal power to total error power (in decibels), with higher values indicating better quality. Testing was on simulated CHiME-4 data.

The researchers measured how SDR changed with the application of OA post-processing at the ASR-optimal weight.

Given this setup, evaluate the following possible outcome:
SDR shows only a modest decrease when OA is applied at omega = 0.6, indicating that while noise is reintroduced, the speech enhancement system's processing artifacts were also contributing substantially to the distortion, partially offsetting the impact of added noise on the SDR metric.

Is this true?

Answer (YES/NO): NO